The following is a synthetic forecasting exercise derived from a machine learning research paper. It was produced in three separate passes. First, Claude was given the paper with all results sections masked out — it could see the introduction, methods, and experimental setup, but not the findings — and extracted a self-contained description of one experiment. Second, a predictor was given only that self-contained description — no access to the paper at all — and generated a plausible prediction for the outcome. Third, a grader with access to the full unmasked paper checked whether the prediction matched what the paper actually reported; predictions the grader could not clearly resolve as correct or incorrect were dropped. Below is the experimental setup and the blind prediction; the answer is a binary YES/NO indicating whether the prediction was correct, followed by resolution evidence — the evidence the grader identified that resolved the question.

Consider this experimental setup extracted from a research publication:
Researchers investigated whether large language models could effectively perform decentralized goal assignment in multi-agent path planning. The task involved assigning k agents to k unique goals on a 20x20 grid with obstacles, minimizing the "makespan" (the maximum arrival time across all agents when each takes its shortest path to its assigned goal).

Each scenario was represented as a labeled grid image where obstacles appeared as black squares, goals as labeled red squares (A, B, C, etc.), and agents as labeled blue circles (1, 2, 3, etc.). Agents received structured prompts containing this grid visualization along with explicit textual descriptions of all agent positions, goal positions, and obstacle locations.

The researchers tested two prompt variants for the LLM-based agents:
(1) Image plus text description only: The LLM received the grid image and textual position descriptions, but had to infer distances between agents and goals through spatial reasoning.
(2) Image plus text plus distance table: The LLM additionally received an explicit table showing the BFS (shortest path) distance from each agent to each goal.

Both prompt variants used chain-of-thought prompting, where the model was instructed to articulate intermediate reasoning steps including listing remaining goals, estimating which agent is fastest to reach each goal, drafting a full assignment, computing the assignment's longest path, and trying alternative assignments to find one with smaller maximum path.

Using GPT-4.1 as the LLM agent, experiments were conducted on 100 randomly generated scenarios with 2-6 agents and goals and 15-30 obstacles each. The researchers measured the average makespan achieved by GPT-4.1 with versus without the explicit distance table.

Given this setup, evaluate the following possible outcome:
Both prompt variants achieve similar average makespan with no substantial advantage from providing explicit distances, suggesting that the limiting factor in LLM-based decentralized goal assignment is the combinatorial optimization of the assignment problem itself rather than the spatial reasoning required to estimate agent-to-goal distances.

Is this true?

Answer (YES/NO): NO